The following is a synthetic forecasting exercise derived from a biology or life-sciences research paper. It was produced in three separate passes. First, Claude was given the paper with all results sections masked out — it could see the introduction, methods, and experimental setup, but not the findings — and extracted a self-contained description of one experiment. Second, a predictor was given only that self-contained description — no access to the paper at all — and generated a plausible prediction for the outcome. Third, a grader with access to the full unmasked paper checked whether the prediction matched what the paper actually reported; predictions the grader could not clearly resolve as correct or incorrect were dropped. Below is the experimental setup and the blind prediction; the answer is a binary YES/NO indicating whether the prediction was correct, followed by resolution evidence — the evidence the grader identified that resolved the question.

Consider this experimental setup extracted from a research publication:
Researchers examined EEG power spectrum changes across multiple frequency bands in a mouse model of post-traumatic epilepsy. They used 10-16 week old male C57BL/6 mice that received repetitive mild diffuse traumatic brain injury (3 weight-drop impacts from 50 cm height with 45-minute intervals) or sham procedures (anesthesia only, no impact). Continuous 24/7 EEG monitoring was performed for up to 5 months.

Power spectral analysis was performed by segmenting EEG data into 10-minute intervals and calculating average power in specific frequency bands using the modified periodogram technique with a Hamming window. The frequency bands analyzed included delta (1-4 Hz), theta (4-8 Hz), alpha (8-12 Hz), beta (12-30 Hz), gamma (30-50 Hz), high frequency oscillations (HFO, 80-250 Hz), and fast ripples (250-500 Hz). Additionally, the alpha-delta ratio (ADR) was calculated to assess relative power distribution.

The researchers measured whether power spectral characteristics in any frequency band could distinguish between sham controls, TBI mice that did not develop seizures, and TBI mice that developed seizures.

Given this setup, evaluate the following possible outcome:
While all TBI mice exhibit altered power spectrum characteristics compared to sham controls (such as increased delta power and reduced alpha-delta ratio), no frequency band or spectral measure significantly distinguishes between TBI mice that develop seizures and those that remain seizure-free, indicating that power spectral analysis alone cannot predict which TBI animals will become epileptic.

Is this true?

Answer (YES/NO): NO